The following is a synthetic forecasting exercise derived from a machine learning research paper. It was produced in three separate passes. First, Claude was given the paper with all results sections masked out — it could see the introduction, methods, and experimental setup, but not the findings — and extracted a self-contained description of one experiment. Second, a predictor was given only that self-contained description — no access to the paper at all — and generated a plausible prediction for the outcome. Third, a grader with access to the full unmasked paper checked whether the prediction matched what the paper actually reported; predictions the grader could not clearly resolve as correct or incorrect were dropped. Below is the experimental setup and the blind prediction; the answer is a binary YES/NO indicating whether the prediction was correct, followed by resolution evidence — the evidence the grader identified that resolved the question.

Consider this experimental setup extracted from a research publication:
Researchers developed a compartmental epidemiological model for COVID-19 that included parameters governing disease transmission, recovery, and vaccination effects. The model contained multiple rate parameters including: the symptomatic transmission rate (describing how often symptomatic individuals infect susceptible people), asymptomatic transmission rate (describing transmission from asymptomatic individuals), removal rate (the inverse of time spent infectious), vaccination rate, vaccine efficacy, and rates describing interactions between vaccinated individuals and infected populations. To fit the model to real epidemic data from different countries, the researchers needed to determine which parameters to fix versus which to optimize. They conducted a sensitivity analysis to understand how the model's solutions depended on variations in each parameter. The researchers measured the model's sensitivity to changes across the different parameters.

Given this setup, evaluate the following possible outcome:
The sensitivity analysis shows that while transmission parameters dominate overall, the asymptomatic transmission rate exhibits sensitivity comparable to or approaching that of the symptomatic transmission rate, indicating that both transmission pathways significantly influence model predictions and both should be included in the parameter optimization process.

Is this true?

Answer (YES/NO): YES